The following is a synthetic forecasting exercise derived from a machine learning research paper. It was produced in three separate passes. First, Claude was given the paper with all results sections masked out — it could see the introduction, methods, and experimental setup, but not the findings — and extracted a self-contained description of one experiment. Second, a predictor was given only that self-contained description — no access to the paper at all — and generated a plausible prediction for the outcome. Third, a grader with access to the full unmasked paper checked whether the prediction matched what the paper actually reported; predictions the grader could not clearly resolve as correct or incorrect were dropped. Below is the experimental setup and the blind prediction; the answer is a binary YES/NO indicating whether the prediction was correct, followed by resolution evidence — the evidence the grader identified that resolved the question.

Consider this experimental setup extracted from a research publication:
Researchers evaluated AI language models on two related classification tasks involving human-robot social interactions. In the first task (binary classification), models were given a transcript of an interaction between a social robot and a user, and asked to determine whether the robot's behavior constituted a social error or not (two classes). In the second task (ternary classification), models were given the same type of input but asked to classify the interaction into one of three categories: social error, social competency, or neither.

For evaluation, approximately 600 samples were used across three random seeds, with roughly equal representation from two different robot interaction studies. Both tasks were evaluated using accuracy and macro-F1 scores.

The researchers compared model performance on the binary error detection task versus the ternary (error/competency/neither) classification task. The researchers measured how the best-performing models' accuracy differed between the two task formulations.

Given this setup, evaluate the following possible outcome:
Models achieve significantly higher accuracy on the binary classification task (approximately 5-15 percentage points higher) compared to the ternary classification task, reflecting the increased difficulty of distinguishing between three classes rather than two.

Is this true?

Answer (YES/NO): NO